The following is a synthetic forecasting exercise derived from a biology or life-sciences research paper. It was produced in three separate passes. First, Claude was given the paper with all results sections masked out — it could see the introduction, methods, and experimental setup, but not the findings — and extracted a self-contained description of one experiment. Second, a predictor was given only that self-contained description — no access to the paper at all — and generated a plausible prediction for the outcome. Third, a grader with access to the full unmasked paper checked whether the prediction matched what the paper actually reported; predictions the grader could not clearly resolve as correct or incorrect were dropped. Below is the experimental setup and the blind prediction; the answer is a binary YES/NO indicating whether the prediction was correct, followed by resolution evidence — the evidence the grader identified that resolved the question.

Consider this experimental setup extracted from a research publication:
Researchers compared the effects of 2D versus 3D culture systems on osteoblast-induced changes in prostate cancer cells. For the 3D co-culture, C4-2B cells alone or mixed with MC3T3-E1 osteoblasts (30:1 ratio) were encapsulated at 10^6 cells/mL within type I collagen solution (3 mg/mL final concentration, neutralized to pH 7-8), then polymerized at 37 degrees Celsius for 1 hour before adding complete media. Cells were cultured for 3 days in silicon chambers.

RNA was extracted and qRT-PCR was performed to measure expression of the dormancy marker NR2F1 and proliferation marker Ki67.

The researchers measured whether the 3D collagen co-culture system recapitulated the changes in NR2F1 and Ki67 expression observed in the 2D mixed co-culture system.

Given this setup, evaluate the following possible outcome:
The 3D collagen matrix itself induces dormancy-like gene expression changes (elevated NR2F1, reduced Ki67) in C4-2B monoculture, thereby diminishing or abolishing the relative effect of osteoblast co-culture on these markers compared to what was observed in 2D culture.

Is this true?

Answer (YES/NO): NO